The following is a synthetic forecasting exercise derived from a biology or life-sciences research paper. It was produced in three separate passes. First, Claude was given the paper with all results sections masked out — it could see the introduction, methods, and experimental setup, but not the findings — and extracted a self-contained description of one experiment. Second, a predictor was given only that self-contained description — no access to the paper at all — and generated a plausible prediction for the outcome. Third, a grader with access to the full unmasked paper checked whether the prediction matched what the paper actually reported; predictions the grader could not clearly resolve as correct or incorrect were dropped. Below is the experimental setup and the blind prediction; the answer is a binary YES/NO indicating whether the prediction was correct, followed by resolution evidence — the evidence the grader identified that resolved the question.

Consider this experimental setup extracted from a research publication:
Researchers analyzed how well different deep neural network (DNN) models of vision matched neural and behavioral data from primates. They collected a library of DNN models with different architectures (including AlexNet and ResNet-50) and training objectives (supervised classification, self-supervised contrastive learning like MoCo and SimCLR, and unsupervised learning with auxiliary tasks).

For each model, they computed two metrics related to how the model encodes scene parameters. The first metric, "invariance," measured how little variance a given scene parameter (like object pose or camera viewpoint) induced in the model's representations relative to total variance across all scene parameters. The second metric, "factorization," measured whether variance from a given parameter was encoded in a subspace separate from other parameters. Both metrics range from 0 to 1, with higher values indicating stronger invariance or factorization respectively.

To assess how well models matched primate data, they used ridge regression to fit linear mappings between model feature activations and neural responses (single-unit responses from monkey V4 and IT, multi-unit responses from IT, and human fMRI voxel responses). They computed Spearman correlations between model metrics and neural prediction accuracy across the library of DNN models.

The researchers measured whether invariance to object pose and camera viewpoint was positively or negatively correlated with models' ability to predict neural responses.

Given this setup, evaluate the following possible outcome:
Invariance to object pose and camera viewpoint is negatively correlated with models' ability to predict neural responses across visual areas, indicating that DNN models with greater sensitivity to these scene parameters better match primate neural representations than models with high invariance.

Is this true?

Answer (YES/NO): YES